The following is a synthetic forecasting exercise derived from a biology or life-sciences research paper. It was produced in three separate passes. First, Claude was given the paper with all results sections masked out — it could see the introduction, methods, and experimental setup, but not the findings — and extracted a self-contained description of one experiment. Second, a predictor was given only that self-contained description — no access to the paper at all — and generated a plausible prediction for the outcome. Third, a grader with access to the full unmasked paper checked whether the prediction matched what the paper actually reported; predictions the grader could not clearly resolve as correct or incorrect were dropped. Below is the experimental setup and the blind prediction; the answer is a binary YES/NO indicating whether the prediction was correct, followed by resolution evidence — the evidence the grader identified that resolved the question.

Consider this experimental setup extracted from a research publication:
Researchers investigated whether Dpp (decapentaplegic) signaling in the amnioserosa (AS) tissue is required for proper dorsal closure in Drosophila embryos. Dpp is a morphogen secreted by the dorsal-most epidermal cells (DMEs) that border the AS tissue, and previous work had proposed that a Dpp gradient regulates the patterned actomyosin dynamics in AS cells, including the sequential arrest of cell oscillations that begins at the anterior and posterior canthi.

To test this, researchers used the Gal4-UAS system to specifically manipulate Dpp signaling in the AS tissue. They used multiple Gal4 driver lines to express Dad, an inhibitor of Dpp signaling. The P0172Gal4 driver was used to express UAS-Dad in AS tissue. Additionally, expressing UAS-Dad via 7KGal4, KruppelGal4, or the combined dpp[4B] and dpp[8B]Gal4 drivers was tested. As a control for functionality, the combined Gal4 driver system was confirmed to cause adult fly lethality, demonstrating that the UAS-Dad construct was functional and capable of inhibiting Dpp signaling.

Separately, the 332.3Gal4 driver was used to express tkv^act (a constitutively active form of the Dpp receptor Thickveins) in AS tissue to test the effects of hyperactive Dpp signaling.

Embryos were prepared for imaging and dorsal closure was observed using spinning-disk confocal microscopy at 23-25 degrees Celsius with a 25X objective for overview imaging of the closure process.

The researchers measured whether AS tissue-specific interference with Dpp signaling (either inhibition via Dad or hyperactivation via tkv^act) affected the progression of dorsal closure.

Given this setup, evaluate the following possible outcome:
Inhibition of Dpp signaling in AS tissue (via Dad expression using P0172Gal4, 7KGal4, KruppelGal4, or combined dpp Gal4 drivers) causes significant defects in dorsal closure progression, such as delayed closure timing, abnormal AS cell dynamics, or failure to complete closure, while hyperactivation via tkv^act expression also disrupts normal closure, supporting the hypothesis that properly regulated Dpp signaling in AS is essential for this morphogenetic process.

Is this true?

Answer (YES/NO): NO